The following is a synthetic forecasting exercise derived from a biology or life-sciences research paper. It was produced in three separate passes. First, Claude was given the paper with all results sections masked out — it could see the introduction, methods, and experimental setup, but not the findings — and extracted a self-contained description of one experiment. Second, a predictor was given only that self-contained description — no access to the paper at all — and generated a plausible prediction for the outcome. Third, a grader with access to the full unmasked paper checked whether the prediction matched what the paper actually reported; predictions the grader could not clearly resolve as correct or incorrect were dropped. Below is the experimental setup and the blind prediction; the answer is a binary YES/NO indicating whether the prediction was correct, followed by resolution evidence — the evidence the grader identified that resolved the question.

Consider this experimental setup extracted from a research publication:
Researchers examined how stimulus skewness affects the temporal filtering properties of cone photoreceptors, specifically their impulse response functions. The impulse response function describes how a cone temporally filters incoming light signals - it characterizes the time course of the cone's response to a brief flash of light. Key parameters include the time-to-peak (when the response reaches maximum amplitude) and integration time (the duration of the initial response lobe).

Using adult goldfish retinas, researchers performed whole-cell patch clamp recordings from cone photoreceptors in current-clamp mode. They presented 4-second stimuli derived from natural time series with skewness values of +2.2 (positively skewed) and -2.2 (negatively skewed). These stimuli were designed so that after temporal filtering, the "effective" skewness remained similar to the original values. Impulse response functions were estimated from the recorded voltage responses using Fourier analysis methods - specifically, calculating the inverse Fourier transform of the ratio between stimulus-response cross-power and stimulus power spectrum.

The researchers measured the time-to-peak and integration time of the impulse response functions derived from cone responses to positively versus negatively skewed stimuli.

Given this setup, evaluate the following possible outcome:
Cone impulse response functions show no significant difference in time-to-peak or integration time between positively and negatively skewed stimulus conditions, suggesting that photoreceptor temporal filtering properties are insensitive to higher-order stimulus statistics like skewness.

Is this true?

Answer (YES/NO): NO